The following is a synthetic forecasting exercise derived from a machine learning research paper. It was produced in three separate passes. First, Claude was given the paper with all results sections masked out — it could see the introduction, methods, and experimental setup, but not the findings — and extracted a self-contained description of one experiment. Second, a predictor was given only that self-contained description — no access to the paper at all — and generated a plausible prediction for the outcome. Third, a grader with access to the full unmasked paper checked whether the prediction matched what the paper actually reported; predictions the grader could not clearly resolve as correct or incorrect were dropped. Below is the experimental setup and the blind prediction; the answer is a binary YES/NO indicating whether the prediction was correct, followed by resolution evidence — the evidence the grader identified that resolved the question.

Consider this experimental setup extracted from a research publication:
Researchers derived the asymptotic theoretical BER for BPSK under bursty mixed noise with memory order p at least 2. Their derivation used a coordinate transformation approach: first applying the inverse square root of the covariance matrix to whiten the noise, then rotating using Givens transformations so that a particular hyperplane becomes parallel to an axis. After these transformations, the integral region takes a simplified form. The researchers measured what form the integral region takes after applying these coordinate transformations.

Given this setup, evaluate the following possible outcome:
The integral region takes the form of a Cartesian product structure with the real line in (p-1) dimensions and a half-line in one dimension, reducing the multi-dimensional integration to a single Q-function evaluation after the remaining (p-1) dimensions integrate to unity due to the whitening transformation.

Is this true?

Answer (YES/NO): NO